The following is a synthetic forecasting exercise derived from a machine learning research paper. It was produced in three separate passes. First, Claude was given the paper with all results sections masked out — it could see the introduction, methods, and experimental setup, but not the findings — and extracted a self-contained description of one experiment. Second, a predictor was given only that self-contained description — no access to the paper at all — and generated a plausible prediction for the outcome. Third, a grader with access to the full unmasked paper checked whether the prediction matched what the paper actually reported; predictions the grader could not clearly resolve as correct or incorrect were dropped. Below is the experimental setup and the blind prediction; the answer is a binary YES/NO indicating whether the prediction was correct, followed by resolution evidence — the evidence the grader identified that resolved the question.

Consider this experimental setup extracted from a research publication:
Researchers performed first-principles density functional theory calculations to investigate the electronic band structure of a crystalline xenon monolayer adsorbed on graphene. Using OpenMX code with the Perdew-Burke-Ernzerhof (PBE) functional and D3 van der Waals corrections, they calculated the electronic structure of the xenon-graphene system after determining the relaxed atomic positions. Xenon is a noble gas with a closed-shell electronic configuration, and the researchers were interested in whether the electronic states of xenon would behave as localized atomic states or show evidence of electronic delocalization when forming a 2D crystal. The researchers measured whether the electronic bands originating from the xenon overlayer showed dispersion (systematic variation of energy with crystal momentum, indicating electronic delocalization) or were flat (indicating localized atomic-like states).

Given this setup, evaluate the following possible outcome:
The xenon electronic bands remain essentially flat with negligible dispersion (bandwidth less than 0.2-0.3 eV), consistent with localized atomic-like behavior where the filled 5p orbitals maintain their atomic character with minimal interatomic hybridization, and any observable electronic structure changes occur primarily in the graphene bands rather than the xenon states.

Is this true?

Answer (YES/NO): NO